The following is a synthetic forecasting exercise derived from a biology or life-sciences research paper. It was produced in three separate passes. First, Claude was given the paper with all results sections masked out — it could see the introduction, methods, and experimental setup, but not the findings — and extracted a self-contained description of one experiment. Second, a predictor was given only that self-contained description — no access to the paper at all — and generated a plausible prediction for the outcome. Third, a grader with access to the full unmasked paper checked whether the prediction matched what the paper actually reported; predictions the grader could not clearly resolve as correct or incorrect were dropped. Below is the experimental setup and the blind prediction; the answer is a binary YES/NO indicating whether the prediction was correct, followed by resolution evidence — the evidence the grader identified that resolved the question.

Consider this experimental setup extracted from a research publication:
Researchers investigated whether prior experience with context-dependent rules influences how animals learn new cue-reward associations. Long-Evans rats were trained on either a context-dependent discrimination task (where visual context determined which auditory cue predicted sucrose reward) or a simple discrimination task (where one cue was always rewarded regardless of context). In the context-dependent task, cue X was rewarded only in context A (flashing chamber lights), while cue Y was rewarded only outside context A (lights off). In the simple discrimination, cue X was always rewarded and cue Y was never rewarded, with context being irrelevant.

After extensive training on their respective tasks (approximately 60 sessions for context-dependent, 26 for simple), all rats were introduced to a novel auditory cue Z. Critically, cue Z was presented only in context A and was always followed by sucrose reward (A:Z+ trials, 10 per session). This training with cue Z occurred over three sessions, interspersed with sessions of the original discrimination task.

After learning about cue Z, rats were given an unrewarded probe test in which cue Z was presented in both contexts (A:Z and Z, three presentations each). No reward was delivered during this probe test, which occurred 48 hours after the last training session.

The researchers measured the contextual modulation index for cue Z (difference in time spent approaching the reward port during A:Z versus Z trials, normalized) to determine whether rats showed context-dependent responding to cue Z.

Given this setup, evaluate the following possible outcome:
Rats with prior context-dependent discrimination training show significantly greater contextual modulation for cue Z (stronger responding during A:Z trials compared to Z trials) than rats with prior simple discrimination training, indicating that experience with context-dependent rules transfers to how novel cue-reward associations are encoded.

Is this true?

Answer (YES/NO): YES